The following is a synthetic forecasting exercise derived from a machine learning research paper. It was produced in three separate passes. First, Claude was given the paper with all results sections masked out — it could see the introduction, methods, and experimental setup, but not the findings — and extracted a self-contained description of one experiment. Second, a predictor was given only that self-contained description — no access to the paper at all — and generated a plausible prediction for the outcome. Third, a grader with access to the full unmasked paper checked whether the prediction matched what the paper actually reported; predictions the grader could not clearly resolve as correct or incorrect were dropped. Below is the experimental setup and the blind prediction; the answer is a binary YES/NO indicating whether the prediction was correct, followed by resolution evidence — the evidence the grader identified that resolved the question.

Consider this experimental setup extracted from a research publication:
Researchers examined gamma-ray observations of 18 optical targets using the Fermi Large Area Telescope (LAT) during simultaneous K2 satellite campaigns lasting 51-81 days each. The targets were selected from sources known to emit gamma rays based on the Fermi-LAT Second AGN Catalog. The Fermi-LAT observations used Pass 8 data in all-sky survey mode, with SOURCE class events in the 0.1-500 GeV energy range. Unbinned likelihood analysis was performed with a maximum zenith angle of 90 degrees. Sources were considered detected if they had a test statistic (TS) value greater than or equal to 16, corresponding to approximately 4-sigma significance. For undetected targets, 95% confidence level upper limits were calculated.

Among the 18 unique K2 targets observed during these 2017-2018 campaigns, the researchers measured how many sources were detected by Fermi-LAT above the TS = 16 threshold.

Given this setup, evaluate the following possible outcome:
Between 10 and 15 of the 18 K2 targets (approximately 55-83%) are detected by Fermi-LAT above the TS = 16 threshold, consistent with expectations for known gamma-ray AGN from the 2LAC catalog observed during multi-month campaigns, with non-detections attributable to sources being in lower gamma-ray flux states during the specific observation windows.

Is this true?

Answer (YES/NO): NO